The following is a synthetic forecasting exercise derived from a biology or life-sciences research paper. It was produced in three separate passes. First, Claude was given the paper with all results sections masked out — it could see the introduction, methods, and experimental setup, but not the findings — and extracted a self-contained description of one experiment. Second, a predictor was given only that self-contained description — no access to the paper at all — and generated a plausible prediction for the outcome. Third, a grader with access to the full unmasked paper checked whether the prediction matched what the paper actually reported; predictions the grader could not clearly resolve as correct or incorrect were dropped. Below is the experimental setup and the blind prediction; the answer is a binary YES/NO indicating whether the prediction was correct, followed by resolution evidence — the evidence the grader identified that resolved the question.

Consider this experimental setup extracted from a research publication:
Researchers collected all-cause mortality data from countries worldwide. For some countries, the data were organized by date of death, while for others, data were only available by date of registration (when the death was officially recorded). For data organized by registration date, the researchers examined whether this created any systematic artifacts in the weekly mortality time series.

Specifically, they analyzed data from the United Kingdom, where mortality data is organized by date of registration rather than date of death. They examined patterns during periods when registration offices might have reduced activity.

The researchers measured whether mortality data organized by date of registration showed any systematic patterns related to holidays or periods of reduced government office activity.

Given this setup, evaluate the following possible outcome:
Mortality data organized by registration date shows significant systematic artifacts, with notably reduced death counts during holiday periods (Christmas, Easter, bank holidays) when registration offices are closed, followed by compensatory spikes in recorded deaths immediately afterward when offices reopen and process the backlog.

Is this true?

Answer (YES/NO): NO